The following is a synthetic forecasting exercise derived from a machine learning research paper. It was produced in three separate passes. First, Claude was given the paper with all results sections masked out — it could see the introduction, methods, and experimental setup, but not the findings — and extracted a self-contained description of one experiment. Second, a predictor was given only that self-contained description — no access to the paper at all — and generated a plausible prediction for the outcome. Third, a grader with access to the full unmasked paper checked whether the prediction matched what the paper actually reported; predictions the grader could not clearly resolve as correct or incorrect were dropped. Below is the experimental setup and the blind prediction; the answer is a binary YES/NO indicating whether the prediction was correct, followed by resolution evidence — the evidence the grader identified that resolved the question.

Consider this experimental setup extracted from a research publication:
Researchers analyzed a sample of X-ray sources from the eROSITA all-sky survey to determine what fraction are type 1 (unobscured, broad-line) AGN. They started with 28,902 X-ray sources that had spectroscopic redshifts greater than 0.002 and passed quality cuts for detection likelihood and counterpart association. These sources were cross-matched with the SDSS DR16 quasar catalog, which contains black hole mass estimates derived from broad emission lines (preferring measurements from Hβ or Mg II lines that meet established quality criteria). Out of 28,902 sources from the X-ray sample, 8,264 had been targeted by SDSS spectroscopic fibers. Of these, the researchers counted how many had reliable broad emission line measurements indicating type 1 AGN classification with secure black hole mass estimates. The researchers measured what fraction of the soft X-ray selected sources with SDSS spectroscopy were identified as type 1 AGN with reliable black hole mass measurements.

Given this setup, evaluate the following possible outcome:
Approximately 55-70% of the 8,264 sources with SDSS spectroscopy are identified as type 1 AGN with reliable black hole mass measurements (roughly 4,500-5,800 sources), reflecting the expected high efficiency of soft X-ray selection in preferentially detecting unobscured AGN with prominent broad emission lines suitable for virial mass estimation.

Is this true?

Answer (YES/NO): YES